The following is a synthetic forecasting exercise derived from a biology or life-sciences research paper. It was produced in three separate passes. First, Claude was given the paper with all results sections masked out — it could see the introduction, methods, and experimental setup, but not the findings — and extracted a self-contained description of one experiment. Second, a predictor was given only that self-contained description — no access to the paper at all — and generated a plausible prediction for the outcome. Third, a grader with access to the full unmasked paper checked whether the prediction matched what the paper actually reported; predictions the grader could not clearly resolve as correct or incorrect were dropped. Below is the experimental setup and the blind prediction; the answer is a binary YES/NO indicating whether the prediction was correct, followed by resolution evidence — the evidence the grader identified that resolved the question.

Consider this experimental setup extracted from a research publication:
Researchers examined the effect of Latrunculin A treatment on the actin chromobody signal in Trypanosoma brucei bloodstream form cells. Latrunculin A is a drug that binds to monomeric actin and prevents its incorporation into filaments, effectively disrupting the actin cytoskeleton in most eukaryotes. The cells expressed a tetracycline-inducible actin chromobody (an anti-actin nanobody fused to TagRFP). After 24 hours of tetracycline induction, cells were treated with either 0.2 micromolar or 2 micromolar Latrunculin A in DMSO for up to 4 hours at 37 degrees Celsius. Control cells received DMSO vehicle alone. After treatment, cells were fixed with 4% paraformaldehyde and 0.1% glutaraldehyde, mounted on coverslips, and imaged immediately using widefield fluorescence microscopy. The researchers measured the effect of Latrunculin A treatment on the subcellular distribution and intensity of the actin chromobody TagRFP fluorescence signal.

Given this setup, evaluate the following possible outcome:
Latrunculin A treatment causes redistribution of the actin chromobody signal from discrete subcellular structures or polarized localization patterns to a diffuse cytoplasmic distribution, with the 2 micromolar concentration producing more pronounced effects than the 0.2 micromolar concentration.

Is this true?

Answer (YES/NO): YES